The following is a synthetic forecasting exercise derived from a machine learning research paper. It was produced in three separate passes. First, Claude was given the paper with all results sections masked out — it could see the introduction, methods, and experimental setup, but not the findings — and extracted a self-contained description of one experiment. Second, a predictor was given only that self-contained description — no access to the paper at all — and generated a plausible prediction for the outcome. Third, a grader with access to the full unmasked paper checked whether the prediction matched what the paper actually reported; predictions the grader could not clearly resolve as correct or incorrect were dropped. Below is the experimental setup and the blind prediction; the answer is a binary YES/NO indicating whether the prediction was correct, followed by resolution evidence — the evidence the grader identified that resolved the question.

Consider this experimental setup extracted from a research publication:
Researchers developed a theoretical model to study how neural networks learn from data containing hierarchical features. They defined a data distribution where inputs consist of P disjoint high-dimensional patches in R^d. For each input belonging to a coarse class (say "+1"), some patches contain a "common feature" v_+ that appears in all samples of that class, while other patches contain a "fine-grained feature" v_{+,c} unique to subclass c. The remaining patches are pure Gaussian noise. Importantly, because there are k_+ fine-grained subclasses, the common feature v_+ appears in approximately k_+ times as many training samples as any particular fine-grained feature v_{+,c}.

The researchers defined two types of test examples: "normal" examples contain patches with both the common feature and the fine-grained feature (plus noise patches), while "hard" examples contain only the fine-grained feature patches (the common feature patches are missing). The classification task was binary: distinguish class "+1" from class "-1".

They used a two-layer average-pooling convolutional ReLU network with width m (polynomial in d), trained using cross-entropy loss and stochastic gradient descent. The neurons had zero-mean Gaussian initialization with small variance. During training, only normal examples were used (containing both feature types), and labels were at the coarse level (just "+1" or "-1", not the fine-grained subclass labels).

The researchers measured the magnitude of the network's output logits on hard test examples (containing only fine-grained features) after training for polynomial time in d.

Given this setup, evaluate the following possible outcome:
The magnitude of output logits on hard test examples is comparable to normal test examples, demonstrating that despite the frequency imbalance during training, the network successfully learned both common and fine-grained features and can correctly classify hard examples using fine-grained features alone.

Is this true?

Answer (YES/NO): NO